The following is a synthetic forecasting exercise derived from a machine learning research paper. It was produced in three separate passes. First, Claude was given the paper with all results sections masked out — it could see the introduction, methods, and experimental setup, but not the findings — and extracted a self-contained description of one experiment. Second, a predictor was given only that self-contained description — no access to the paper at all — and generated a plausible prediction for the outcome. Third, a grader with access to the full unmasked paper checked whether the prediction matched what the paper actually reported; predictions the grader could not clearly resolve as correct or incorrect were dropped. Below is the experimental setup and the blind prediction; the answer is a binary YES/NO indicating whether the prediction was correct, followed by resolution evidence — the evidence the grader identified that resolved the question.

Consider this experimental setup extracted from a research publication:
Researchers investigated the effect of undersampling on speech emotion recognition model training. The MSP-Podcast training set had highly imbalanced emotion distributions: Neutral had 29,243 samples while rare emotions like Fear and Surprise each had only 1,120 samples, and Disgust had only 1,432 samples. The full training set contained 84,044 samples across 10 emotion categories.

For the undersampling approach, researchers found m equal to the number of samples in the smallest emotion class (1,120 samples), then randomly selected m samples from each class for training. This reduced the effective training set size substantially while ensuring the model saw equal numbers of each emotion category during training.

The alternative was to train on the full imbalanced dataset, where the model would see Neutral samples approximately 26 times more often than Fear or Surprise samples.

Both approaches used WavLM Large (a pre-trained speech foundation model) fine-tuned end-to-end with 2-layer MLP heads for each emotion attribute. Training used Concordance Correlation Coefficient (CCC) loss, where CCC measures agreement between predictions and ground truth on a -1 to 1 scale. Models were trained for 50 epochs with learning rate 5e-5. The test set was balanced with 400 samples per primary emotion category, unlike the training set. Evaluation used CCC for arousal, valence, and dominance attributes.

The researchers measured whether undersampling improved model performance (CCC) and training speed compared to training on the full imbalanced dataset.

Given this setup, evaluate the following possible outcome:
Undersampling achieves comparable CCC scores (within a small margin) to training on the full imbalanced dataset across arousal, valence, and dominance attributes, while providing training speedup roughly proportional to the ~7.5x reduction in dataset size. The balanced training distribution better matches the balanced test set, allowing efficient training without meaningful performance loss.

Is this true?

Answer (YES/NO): NO